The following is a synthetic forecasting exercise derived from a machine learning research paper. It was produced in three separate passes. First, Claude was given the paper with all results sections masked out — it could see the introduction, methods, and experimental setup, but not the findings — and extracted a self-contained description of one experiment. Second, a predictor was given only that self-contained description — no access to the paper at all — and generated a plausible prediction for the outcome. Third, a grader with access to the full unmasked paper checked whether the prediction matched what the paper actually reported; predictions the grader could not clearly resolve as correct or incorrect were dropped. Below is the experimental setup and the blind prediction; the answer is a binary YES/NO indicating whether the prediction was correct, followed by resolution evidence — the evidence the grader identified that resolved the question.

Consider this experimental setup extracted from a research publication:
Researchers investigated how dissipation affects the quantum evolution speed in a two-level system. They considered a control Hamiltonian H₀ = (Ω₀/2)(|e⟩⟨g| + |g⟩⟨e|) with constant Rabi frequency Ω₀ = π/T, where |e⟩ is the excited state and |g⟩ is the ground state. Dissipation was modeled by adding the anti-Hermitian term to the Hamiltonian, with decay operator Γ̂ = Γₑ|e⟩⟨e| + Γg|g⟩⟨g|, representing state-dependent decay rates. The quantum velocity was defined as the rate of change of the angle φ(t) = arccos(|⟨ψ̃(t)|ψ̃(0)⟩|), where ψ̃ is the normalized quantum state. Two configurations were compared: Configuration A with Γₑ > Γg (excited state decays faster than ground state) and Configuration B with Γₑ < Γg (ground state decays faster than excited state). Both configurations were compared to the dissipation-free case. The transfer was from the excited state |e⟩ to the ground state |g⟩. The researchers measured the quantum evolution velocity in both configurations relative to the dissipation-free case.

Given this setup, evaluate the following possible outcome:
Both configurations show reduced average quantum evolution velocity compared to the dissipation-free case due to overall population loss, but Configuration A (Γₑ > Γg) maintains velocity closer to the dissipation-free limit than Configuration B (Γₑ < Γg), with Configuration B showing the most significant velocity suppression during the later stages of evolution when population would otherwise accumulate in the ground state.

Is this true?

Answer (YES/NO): NO